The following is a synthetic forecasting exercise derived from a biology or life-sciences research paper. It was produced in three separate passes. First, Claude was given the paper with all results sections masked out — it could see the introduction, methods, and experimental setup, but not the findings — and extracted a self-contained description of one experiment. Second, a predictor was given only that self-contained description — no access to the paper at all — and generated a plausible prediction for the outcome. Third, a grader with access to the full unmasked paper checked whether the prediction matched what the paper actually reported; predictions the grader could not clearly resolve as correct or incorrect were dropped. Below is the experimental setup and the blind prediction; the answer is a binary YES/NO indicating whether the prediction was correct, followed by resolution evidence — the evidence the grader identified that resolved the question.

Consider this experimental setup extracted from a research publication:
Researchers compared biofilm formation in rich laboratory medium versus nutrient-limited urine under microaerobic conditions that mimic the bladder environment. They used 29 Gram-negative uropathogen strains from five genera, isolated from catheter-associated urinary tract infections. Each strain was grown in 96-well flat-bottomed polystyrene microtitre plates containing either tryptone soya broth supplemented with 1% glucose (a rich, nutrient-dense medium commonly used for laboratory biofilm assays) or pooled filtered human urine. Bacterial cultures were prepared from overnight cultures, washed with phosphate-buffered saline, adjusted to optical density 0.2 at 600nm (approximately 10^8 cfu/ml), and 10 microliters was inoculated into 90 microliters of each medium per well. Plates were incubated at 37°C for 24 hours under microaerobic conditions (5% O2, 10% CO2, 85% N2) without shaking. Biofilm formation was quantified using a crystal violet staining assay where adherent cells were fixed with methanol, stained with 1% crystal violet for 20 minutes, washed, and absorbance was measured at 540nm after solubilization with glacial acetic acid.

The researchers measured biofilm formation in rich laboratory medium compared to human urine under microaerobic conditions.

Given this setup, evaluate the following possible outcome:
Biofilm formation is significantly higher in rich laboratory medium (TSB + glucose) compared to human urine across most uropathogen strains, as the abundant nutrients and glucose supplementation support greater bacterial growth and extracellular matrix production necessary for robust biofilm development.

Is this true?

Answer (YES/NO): YES